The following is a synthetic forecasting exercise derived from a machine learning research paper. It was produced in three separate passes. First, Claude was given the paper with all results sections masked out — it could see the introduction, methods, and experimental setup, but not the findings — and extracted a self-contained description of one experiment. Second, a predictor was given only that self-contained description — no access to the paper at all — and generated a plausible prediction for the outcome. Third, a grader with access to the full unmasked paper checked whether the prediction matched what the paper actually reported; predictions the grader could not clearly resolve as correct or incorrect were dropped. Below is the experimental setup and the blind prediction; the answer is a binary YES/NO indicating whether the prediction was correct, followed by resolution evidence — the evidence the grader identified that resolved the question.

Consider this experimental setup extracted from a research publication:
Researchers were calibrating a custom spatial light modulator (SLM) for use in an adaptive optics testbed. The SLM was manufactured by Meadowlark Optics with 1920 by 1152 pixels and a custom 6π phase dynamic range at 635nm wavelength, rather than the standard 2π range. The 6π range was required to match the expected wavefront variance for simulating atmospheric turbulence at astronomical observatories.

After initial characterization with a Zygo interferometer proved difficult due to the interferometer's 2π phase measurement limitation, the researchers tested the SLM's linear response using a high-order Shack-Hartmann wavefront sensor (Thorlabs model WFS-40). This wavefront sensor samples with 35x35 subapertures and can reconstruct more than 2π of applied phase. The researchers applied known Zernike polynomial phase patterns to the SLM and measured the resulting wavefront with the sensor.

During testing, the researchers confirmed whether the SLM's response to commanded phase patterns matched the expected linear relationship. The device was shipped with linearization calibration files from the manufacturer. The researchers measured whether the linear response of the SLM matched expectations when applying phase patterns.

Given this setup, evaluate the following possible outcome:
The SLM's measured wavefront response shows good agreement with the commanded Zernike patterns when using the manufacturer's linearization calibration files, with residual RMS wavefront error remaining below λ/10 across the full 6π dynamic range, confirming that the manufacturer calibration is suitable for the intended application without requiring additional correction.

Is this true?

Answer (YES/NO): NO